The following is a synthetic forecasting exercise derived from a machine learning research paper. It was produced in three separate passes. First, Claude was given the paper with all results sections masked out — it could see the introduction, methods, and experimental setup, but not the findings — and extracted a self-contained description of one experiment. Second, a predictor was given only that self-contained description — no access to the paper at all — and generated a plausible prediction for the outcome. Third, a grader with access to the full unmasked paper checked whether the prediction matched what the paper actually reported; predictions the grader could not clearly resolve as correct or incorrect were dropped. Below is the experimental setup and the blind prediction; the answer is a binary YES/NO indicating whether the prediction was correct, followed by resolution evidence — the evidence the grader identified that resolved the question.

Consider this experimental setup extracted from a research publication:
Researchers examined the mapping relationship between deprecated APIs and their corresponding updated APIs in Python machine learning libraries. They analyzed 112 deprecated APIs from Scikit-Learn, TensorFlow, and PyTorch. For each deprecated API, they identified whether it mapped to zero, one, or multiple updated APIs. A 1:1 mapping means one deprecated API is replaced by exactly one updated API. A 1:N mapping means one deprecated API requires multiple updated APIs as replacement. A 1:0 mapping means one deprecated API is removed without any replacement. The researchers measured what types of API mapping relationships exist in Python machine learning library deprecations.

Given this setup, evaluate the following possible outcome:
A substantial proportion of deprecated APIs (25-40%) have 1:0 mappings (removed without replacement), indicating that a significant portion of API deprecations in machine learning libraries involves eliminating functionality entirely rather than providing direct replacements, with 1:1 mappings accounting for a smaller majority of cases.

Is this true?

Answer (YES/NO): NO